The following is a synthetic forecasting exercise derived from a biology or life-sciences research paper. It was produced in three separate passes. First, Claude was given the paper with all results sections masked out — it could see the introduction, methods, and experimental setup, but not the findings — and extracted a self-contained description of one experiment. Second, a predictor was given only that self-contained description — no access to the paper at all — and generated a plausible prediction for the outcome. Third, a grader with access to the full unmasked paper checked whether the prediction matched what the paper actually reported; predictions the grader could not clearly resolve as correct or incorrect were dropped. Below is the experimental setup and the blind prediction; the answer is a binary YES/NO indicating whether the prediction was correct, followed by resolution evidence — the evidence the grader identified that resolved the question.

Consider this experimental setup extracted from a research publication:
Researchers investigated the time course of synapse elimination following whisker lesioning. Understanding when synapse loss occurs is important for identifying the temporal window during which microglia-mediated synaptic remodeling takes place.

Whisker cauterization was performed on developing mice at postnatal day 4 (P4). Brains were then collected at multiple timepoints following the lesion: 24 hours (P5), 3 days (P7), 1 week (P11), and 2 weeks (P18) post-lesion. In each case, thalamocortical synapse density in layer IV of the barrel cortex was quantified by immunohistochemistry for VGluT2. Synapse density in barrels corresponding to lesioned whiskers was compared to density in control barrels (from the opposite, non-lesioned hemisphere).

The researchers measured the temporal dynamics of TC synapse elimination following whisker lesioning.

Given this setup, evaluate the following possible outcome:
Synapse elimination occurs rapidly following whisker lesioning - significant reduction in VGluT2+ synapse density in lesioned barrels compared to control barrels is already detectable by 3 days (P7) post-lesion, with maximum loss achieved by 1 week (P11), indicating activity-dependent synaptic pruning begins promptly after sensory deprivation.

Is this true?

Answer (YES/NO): NO